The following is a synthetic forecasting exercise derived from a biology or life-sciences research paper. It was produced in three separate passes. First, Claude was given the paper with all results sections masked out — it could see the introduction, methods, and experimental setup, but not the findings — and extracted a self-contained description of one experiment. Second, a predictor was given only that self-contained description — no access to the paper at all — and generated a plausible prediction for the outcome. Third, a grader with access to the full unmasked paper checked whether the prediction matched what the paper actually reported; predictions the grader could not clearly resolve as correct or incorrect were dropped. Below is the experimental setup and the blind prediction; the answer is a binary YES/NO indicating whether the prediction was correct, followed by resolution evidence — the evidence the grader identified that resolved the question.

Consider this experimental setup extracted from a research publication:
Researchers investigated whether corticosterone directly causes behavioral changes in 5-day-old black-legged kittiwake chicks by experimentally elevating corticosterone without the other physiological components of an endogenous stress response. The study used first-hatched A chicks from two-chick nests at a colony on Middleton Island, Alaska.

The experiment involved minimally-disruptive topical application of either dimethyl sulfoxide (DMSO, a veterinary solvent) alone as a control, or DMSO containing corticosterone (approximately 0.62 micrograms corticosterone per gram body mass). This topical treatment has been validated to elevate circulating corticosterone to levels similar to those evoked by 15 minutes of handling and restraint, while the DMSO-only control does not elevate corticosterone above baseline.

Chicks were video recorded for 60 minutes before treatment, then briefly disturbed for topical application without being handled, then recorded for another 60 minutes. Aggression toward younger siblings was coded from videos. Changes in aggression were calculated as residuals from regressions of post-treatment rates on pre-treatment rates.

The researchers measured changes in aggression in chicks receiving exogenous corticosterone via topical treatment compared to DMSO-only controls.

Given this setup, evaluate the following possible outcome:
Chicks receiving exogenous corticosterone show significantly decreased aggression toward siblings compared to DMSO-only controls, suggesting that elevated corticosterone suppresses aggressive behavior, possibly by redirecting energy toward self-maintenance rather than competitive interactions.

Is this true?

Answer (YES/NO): NO